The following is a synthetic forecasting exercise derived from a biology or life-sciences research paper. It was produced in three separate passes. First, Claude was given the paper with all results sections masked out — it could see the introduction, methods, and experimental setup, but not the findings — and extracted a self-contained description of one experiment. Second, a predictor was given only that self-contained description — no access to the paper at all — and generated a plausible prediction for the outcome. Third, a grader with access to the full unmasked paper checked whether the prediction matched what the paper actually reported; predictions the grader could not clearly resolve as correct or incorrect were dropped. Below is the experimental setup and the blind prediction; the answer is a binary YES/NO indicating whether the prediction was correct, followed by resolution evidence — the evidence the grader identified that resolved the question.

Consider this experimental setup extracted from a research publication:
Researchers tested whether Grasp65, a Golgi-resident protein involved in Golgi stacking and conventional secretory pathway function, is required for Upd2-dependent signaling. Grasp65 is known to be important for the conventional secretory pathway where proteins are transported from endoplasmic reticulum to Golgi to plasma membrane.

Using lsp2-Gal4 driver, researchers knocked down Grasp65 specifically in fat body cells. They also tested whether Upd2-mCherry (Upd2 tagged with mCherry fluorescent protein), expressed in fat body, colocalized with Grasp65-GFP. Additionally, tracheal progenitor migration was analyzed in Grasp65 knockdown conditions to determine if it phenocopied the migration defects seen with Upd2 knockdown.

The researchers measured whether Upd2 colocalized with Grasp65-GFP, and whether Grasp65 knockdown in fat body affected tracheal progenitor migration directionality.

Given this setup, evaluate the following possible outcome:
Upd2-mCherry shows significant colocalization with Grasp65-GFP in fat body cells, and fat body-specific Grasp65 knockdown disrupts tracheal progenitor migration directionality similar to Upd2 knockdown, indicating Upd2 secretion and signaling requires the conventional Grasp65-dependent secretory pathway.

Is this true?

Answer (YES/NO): NO